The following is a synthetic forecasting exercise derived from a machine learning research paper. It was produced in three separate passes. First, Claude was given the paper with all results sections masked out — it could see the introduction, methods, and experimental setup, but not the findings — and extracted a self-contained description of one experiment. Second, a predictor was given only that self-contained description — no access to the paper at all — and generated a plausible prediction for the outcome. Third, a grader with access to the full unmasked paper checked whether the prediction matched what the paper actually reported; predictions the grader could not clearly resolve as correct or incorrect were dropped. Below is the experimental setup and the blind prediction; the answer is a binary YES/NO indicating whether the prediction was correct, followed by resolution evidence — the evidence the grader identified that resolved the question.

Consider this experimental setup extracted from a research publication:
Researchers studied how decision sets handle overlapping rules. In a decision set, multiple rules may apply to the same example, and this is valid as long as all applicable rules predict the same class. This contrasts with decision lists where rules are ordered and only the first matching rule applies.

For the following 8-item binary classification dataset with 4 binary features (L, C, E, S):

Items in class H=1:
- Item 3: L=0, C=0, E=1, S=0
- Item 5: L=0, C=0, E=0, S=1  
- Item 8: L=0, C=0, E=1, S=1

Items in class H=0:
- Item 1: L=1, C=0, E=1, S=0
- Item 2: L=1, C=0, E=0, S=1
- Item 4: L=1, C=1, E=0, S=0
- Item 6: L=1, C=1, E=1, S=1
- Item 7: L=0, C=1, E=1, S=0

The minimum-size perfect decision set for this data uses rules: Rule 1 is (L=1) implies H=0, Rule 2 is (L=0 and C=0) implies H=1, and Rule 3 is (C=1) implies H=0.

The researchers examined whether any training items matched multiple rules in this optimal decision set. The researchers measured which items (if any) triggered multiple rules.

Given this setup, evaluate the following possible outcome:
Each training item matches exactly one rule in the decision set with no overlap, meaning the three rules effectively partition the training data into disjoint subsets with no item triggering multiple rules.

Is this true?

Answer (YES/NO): NO